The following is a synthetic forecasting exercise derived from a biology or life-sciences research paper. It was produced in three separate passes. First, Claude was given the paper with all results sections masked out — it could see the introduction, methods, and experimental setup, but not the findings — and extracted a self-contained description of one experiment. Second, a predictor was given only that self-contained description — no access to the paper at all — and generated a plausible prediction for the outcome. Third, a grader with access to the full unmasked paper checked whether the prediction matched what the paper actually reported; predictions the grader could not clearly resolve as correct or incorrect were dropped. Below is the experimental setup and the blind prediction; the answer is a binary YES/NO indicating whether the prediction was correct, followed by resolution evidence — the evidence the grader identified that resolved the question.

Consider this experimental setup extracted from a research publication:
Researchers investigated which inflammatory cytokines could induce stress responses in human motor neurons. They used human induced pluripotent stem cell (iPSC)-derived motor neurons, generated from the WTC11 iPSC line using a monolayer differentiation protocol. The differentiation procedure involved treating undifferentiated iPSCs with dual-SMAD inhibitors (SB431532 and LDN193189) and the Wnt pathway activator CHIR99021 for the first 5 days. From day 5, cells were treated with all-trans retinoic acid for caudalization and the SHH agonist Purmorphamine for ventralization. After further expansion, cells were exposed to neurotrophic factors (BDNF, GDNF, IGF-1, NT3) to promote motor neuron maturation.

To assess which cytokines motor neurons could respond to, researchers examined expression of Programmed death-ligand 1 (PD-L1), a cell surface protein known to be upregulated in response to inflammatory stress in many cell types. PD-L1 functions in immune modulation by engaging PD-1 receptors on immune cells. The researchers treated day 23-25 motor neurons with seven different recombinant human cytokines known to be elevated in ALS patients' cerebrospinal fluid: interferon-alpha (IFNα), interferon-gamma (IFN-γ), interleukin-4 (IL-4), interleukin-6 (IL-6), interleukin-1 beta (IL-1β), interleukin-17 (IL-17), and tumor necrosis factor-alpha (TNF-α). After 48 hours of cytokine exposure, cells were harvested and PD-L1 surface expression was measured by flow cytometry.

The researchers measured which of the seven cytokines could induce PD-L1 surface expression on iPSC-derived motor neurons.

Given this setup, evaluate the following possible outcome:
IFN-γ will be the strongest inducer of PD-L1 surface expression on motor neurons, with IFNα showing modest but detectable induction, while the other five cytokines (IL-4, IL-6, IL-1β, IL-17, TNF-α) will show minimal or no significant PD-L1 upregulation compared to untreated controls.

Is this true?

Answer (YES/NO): NO